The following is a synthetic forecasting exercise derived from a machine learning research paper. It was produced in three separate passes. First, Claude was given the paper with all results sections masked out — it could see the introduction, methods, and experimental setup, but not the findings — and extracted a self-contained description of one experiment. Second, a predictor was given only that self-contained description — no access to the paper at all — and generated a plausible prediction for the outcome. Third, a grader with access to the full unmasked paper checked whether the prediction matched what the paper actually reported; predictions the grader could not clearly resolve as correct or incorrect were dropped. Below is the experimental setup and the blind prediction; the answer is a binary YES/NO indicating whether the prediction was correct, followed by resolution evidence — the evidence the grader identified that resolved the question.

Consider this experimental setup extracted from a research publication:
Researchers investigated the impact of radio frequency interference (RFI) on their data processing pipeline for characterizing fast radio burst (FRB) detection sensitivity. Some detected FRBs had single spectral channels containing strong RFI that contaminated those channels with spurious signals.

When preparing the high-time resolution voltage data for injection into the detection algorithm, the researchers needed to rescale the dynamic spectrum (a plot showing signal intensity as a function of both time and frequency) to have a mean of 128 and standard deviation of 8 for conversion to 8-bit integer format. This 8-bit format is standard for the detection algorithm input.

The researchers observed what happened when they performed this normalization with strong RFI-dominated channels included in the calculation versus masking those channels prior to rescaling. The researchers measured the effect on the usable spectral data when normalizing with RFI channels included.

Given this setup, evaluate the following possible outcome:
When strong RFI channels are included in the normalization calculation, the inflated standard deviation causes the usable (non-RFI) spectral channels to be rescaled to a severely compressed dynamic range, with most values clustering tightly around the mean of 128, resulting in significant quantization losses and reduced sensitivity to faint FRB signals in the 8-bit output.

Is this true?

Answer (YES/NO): NO